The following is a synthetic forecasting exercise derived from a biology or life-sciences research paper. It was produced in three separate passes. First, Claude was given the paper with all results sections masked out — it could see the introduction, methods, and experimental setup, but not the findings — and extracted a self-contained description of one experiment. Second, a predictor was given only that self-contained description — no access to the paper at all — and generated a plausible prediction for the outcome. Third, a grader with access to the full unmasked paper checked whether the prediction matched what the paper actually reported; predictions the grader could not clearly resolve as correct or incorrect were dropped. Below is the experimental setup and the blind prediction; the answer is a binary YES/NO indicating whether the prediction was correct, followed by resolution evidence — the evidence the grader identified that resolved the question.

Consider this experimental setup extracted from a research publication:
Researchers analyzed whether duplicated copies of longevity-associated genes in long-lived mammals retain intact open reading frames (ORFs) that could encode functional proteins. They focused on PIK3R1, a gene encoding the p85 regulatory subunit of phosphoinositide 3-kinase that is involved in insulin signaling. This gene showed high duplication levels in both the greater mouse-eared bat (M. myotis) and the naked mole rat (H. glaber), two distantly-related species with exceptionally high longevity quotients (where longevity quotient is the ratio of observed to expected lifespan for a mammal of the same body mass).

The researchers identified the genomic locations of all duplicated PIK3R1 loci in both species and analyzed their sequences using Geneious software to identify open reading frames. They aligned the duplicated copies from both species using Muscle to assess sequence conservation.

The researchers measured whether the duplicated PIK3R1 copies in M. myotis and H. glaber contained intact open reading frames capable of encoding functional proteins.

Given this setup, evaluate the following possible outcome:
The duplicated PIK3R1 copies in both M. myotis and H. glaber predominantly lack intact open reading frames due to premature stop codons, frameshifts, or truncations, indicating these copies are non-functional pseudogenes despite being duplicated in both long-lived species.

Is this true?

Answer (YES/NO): YES